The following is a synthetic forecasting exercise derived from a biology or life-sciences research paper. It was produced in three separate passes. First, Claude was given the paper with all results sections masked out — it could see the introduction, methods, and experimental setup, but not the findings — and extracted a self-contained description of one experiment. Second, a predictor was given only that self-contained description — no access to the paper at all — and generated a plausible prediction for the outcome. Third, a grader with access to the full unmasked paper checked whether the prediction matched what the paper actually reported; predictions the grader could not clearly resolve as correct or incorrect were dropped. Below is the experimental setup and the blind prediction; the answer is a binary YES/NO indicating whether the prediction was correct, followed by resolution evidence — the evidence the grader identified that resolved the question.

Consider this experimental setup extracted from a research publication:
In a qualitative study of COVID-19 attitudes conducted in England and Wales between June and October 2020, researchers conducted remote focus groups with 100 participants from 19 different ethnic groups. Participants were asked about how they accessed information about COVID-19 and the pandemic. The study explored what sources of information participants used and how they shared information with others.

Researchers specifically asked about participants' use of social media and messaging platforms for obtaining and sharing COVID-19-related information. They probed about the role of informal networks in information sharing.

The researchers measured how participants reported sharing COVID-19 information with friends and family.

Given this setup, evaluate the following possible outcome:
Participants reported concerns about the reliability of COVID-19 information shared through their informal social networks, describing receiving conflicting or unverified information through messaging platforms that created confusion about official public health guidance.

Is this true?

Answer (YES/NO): NO